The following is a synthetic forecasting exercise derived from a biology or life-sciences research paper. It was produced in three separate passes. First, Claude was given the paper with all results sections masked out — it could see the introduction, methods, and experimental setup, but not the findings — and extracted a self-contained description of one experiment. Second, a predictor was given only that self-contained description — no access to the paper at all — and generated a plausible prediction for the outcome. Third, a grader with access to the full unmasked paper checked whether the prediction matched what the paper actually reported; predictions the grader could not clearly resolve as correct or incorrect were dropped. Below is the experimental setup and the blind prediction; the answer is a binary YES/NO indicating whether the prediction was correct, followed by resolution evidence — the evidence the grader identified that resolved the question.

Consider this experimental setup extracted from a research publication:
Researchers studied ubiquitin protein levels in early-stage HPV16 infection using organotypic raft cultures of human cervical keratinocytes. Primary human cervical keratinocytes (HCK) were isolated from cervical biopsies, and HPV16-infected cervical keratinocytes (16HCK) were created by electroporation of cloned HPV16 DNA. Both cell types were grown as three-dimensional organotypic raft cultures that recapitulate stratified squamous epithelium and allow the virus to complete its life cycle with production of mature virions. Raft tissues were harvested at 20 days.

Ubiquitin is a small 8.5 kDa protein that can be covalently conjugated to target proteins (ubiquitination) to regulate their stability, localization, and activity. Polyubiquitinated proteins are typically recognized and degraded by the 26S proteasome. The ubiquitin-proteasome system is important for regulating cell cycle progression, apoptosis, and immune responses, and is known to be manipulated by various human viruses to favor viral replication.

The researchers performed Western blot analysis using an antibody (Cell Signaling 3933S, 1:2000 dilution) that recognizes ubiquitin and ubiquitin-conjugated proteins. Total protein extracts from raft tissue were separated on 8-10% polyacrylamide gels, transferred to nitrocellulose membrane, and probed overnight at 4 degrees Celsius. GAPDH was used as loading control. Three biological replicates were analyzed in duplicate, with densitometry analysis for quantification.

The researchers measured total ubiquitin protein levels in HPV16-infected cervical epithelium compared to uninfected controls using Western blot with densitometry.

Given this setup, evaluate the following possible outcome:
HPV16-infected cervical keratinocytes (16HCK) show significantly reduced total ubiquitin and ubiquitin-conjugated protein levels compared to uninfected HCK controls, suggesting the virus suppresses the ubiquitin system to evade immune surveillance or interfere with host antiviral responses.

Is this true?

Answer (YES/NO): NO